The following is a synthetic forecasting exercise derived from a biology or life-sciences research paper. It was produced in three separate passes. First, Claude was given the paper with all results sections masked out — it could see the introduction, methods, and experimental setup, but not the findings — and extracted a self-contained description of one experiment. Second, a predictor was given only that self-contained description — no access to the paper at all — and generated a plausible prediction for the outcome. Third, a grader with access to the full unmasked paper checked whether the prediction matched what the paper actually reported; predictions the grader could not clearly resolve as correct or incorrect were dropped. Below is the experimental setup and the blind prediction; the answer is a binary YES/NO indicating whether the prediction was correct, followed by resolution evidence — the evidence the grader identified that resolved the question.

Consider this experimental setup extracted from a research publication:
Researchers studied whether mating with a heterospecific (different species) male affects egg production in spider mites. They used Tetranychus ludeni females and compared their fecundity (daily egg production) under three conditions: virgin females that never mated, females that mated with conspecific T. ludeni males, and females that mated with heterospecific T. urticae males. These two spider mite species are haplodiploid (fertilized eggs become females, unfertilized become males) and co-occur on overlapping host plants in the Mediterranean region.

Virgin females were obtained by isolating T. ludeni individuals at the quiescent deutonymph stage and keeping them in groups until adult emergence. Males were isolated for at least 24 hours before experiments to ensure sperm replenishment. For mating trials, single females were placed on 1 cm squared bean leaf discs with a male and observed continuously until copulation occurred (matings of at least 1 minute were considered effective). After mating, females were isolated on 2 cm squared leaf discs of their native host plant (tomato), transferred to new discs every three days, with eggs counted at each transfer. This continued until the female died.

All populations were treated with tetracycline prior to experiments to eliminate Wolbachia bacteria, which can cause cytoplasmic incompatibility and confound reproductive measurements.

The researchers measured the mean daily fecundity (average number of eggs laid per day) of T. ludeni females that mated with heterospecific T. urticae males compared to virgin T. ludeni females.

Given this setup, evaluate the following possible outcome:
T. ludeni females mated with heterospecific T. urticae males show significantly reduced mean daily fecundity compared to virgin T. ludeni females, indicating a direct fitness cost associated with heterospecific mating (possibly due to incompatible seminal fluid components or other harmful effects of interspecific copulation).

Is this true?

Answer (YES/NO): NO